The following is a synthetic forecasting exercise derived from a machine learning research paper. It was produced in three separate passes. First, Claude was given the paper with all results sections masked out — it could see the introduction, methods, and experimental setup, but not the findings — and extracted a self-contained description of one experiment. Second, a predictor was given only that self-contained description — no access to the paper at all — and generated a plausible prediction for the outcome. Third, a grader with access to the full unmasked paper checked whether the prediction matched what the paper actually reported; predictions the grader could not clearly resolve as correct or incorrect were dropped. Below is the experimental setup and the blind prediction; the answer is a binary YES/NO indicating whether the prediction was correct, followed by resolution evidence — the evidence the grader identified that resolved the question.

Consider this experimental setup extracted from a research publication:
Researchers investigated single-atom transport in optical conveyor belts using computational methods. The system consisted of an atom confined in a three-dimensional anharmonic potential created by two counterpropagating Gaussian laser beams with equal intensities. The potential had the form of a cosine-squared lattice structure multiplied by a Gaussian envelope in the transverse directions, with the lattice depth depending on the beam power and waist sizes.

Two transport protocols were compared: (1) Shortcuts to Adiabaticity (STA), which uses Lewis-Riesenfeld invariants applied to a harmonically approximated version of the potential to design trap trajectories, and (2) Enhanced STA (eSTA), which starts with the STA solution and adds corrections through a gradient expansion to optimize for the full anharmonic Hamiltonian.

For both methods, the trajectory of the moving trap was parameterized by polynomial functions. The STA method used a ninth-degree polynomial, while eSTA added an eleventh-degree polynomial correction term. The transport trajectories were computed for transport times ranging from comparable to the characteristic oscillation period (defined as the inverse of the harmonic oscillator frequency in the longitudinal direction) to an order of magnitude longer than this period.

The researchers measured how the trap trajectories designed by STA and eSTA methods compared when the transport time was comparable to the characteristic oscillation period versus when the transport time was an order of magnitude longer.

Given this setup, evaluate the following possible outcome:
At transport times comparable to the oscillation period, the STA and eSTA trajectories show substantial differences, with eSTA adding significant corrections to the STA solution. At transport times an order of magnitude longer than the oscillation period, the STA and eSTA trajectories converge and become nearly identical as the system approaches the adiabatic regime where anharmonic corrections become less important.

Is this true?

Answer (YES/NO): YES